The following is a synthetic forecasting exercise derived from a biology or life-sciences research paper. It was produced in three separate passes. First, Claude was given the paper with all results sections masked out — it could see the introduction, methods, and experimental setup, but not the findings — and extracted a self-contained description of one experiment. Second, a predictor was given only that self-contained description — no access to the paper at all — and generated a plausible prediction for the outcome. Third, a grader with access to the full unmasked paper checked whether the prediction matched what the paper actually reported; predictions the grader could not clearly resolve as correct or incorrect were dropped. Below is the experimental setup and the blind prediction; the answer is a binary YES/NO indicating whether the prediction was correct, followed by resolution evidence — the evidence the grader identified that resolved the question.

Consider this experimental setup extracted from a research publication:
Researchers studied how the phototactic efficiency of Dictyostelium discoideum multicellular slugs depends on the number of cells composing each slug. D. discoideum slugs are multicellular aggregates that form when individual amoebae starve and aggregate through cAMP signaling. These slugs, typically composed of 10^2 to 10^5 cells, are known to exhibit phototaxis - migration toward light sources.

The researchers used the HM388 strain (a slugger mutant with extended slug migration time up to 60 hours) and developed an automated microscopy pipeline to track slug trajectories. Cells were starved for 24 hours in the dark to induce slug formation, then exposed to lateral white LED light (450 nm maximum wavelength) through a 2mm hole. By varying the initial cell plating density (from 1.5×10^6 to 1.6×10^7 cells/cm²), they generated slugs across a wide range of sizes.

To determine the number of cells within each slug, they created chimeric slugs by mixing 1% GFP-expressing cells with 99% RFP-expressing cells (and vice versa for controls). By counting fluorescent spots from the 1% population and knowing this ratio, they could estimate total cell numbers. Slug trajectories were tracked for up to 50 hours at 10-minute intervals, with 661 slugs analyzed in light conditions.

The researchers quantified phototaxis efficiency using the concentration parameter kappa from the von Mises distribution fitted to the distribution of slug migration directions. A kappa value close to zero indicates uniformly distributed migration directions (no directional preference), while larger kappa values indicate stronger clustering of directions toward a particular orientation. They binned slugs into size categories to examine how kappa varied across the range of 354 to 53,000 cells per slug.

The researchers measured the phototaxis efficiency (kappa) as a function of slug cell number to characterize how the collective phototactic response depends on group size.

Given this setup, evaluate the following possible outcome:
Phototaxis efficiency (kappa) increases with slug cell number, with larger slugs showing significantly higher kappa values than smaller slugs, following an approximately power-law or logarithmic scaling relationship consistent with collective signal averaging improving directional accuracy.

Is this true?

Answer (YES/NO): NO